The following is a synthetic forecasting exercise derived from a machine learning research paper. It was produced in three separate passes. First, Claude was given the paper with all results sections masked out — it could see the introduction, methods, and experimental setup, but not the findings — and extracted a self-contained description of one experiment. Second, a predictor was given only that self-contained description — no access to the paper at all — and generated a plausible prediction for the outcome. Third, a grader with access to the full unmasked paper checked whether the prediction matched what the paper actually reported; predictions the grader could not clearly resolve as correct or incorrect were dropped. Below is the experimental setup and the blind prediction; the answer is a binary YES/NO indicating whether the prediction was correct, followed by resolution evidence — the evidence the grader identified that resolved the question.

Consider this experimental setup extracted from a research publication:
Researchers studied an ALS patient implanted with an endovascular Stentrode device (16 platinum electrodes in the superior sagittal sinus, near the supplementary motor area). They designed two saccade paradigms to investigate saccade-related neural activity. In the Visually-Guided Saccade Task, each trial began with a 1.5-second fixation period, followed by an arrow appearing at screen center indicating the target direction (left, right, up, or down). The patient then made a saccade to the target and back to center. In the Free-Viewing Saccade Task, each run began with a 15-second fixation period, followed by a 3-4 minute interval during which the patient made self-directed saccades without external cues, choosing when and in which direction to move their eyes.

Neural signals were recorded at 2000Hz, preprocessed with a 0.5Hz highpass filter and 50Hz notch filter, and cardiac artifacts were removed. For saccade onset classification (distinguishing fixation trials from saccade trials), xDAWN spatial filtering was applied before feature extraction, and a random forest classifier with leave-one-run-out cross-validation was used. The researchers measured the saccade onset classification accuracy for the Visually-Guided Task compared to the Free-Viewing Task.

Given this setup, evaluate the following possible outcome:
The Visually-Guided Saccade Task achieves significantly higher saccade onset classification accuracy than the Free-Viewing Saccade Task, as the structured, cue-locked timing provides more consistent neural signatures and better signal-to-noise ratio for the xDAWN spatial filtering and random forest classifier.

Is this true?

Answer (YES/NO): NO